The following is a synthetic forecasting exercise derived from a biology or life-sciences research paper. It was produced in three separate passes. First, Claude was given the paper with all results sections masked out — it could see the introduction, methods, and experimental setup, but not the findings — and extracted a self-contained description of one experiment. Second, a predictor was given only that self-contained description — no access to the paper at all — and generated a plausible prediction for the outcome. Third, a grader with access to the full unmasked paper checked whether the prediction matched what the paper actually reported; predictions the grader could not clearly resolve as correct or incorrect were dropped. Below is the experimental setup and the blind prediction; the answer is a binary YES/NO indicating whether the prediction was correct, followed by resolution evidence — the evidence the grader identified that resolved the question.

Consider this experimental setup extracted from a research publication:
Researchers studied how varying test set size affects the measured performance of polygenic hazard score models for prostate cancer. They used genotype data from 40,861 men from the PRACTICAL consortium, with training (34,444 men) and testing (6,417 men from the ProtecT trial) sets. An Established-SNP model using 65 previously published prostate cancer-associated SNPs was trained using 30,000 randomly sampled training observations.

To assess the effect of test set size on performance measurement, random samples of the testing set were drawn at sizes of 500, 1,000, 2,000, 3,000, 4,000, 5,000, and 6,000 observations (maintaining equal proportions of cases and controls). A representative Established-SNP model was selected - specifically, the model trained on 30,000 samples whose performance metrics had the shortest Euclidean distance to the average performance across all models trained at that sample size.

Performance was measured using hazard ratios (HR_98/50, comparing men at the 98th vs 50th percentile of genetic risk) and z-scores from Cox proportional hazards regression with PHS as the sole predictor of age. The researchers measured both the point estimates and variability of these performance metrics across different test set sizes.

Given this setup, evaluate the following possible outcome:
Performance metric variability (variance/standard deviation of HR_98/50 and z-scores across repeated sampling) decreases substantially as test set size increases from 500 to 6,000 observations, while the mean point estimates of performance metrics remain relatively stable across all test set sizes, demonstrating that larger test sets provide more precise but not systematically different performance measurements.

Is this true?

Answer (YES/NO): NO